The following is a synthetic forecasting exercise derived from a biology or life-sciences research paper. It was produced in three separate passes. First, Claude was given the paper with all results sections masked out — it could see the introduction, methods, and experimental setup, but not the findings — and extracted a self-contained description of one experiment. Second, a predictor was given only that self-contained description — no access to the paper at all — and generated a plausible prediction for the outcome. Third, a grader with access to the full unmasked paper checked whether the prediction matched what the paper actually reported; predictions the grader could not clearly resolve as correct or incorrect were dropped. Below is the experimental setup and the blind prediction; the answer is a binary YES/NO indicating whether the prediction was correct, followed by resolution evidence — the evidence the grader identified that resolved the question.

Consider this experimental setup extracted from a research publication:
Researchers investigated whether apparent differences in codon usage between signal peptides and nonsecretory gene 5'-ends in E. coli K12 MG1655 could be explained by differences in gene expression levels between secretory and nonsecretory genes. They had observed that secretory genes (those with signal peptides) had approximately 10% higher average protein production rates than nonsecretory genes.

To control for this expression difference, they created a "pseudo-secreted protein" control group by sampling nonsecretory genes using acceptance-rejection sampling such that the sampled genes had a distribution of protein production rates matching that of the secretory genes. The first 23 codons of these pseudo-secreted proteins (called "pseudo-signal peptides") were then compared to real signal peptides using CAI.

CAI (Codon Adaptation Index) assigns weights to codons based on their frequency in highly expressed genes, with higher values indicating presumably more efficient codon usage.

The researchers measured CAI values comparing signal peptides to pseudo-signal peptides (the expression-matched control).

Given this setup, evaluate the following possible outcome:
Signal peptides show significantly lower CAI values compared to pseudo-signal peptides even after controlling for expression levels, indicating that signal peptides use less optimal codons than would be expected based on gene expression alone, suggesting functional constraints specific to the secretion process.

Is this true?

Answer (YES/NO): NO